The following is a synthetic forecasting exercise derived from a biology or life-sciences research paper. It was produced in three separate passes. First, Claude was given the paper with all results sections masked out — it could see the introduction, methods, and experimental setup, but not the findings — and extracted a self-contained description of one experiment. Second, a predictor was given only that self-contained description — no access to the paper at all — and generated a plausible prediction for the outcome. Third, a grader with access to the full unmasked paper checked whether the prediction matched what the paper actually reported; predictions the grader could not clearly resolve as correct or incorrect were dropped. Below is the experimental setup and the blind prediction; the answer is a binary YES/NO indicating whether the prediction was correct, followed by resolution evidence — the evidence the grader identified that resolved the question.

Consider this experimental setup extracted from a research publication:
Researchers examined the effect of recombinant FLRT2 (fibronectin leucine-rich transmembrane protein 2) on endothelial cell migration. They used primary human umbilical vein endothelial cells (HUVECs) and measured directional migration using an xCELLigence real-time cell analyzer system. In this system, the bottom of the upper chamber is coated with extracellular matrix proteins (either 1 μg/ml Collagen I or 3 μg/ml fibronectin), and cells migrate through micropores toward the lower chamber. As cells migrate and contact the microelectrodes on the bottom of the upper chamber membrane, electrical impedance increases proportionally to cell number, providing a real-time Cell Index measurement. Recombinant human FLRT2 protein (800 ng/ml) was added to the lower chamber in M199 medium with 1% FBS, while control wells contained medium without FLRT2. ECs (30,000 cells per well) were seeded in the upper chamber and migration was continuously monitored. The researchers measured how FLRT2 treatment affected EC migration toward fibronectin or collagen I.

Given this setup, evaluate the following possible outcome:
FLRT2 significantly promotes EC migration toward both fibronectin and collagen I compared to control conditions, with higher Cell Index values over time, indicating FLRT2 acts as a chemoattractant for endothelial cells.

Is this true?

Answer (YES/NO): NO